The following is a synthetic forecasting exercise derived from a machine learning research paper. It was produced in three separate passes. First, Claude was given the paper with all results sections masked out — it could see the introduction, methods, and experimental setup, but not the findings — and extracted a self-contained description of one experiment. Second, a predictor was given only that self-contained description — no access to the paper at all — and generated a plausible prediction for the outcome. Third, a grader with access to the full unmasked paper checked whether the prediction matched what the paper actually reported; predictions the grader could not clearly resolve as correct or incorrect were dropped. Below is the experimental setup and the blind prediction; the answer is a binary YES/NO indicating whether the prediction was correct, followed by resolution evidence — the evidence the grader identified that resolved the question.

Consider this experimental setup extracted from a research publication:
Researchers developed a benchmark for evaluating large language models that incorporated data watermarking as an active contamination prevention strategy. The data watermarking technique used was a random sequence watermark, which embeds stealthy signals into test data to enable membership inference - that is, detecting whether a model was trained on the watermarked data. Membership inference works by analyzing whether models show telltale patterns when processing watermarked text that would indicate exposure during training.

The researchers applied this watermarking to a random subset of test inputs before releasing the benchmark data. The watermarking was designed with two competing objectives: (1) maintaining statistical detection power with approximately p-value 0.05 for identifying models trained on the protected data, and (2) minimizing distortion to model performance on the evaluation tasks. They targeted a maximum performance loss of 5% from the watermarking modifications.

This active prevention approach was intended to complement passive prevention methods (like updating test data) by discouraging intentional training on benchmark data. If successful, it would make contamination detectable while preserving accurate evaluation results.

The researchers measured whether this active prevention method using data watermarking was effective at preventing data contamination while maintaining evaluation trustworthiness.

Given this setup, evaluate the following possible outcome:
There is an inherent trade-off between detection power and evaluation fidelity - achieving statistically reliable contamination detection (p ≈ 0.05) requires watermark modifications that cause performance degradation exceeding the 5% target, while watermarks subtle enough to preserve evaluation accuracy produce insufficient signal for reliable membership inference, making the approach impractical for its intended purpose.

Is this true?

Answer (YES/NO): NO